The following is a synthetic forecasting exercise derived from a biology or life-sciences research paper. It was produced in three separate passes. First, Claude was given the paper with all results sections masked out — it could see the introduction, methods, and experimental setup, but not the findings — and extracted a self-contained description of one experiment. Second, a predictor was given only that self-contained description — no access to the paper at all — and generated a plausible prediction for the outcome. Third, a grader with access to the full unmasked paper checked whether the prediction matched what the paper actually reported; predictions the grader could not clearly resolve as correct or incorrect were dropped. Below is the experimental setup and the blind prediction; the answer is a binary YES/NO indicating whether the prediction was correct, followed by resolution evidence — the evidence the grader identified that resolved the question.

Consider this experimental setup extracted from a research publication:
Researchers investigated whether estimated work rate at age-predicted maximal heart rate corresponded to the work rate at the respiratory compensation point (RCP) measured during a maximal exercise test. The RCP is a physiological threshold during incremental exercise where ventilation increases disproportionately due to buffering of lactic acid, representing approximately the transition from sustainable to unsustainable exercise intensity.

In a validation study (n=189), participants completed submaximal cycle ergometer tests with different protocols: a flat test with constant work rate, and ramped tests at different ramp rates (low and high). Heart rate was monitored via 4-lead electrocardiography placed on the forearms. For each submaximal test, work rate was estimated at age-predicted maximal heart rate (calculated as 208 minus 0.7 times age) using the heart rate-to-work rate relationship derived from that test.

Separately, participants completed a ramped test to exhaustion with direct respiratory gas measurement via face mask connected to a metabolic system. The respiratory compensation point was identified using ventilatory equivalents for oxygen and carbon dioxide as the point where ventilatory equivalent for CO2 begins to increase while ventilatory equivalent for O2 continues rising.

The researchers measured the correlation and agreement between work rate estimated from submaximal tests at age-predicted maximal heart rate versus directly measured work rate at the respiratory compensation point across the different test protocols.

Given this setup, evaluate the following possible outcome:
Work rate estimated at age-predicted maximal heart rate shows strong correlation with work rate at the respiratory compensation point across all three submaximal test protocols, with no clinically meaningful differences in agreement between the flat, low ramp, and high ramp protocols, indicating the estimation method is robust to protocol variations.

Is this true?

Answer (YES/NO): NO